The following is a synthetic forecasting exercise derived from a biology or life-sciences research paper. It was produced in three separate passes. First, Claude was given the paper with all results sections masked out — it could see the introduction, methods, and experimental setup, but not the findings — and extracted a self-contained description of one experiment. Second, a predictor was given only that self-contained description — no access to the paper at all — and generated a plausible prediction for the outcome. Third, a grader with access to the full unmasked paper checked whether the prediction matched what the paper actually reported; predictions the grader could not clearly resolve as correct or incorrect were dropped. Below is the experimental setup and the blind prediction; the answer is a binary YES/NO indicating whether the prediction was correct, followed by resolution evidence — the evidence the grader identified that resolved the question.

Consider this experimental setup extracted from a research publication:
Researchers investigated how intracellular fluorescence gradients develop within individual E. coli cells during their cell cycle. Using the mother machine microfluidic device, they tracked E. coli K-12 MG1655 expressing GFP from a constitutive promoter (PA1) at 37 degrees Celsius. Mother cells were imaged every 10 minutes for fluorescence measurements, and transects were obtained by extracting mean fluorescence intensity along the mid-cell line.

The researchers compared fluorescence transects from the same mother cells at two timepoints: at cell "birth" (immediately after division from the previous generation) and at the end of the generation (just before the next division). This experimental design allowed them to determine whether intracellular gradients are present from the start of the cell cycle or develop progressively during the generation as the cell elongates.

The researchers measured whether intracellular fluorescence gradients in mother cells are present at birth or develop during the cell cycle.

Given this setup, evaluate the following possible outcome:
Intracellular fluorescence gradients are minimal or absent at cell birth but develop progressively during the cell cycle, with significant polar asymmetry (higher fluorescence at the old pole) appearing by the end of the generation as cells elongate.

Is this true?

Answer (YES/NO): NO